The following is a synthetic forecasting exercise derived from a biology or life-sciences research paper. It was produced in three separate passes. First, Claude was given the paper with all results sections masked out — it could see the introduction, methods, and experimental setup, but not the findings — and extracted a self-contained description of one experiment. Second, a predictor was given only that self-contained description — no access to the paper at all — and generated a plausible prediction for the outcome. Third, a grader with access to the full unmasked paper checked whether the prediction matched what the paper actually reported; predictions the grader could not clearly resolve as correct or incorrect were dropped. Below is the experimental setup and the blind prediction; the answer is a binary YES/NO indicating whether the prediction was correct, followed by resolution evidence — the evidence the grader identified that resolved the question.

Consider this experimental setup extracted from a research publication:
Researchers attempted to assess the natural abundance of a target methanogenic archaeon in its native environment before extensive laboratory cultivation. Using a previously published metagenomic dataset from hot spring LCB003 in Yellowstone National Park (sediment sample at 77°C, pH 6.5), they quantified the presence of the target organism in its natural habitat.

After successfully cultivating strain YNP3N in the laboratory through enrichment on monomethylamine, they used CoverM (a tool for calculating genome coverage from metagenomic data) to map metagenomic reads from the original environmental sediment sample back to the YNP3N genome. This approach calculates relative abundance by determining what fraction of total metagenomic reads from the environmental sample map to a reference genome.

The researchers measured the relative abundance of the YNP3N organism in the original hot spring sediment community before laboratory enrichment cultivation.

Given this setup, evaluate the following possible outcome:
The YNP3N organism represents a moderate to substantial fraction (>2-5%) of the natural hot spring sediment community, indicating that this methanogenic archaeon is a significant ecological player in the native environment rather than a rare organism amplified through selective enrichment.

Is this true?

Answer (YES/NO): NO